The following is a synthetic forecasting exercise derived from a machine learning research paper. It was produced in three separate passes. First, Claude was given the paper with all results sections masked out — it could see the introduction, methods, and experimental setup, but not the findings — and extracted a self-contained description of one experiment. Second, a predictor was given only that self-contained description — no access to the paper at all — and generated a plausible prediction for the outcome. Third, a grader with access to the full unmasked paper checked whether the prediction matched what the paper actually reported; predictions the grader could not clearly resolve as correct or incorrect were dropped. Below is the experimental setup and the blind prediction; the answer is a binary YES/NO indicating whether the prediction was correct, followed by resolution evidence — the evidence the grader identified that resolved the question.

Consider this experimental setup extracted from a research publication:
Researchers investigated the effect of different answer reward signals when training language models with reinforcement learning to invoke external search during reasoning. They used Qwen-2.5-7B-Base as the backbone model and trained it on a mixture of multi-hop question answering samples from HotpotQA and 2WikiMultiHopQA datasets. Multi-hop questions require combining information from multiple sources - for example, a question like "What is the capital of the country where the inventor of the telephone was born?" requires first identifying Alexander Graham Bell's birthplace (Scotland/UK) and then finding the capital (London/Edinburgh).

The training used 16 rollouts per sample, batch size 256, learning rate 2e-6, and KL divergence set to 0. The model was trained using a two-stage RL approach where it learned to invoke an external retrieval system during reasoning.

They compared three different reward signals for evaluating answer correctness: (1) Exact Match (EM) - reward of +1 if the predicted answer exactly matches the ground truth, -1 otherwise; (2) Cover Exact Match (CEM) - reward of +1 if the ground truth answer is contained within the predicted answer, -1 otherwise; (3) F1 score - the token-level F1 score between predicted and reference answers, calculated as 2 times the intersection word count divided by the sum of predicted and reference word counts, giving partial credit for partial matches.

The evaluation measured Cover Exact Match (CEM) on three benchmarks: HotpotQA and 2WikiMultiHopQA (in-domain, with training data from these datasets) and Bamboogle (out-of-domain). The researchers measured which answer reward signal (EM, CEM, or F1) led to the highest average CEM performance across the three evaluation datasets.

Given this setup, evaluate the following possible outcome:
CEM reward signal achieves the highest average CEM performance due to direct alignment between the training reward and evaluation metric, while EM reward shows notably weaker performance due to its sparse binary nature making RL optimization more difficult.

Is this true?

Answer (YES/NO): NO